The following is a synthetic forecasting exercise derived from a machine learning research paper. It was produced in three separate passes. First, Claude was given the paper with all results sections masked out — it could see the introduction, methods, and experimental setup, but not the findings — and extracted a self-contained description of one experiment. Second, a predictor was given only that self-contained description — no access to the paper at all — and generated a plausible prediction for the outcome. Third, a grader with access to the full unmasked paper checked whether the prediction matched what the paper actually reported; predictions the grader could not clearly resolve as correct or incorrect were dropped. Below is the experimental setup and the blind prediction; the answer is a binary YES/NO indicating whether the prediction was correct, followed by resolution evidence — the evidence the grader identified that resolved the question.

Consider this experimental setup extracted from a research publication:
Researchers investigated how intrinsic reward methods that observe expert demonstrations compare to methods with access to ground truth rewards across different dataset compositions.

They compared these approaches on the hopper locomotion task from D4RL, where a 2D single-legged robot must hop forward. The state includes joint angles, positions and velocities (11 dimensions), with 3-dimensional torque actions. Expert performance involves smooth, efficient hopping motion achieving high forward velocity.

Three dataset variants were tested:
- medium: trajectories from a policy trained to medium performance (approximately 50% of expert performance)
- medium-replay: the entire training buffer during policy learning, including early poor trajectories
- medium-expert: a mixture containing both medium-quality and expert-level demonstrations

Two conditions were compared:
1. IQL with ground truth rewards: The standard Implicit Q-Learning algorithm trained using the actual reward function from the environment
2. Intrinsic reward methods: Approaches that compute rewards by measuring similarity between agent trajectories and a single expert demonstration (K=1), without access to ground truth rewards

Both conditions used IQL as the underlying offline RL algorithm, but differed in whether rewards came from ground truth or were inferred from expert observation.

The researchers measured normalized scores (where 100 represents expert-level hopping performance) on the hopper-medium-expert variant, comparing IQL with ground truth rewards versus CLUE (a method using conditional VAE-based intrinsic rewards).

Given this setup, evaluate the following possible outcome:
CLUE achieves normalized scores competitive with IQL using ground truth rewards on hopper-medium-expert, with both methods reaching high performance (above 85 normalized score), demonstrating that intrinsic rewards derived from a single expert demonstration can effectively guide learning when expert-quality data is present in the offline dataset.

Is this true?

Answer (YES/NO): YES